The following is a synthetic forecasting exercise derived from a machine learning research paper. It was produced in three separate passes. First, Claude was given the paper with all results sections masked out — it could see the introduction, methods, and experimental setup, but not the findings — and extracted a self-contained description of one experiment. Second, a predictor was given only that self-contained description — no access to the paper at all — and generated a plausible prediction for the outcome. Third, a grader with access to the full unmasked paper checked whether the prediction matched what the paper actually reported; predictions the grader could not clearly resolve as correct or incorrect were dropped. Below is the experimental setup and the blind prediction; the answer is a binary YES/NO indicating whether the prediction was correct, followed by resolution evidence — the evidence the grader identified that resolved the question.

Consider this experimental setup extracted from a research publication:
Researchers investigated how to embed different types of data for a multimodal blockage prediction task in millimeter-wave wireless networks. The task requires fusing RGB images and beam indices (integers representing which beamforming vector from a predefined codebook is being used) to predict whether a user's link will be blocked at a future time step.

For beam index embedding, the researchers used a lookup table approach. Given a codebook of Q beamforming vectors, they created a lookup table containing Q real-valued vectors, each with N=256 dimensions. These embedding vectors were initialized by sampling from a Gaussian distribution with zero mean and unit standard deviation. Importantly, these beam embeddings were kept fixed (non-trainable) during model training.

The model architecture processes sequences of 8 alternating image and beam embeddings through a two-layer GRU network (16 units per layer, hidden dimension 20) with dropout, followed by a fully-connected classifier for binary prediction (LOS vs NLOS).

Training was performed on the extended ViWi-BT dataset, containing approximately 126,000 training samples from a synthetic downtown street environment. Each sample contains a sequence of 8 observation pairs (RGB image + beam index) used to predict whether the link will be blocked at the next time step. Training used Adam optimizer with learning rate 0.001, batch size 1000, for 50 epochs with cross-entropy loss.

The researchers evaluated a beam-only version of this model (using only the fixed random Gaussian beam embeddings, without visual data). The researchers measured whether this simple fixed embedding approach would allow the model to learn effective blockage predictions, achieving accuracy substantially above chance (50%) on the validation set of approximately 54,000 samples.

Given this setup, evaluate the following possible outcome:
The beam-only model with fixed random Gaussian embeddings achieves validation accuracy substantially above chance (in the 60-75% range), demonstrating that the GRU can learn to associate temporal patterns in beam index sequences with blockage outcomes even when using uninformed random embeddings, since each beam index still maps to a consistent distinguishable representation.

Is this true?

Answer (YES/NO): YES